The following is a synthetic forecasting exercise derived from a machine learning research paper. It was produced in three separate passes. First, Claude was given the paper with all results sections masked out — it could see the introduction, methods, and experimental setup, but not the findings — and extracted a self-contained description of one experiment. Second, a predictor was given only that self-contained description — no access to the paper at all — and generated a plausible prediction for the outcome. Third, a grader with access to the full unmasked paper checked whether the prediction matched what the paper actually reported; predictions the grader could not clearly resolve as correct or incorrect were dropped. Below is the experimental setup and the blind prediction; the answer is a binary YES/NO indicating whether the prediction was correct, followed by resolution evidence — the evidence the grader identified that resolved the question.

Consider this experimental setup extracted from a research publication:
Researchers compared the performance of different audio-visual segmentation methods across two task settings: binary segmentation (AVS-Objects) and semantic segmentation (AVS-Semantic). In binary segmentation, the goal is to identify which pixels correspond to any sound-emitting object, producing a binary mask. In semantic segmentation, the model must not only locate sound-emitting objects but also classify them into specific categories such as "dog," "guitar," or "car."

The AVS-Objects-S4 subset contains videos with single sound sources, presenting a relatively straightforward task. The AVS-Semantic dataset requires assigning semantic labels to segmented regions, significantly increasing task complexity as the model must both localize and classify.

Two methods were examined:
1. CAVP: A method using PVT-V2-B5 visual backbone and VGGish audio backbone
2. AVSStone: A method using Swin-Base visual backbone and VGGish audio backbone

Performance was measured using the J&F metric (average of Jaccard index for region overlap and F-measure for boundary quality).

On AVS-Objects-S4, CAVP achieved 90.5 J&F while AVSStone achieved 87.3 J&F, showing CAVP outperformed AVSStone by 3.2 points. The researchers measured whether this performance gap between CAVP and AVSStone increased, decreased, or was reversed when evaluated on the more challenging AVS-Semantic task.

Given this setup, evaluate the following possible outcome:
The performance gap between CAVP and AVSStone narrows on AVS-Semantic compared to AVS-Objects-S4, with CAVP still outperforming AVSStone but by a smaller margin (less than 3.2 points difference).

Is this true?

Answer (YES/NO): NO